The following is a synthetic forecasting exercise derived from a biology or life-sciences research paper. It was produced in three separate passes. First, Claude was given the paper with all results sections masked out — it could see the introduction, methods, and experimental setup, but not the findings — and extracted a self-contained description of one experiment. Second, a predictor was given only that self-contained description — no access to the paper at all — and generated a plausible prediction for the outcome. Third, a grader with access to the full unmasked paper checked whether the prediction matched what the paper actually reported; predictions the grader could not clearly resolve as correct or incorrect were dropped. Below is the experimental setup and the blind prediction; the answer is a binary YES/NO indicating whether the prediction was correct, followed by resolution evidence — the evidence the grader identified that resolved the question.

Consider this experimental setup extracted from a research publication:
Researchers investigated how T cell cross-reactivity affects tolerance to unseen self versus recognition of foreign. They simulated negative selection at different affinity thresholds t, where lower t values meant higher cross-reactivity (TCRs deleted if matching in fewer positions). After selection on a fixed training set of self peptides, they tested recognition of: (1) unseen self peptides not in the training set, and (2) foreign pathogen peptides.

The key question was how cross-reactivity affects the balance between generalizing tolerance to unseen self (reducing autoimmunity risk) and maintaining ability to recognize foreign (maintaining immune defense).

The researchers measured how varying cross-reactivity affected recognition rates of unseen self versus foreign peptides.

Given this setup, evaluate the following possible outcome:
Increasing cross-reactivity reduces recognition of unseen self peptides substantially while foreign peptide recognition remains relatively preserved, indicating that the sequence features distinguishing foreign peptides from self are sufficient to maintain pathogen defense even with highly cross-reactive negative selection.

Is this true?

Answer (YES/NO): NO